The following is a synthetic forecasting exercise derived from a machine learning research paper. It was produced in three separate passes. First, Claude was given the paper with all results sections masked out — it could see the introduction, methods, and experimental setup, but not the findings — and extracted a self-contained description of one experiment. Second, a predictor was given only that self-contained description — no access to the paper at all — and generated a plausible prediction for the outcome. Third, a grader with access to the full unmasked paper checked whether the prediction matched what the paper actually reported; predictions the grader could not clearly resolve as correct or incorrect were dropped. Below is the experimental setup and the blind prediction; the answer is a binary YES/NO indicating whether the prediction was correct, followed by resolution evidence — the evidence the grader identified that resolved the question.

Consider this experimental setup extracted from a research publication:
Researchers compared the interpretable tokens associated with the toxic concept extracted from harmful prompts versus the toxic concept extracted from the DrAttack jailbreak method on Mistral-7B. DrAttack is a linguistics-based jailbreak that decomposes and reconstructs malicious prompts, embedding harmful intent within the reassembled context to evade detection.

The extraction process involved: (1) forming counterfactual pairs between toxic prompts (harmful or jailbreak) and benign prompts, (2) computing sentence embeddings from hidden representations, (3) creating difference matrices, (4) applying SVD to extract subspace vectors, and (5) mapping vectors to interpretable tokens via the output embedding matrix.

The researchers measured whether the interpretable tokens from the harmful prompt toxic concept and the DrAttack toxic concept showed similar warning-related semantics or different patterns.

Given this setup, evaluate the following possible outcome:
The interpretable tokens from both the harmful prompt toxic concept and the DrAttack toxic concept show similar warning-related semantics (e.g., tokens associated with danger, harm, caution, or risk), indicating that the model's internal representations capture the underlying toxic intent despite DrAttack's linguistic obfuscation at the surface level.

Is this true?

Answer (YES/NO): YES